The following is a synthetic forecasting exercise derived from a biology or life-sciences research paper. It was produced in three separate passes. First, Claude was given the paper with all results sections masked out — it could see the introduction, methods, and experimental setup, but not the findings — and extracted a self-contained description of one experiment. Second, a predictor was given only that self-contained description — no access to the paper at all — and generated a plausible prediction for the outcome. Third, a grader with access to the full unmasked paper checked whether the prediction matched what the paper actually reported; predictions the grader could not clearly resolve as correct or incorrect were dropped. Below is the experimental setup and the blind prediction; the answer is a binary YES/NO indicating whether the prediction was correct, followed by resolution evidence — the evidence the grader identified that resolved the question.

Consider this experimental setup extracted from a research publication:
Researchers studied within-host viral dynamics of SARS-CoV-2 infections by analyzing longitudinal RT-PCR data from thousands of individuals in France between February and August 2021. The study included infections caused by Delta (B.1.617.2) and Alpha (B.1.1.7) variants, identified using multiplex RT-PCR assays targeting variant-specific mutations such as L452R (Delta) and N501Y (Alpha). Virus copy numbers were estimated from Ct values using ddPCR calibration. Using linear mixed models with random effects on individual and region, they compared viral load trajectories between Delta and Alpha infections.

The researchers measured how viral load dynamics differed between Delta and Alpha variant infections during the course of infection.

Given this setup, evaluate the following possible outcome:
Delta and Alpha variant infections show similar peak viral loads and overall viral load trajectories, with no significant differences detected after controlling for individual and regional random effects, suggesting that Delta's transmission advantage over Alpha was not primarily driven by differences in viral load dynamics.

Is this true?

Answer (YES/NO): NO